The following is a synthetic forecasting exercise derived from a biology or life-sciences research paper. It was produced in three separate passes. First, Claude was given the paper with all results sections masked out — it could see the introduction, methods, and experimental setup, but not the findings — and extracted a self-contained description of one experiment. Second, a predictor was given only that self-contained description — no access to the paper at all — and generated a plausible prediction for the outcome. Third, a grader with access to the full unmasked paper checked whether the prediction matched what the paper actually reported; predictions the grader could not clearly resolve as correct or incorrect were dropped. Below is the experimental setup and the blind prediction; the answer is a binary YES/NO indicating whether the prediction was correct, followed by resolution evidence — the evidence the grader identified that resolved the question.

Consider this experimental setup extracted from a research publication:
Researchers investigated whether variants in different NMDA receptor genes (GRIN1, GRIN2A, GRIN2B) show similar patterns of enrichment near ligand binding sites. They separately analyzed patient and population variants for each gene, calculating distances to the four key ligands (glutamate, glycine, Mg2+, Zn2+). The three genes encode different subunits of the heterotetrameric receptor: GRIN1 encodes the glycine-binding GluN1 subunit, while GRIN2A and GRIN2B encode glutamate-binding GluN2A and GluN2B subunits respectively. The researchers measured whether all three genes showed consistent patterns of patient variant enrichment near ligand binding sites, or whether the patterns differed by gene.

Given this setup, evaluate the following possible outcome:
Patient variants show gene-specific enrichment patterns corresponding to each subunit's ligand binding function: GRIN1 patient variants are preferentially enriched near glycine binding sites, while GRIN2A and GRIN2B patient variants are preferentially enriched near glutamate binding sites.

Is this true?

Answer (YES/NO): NO